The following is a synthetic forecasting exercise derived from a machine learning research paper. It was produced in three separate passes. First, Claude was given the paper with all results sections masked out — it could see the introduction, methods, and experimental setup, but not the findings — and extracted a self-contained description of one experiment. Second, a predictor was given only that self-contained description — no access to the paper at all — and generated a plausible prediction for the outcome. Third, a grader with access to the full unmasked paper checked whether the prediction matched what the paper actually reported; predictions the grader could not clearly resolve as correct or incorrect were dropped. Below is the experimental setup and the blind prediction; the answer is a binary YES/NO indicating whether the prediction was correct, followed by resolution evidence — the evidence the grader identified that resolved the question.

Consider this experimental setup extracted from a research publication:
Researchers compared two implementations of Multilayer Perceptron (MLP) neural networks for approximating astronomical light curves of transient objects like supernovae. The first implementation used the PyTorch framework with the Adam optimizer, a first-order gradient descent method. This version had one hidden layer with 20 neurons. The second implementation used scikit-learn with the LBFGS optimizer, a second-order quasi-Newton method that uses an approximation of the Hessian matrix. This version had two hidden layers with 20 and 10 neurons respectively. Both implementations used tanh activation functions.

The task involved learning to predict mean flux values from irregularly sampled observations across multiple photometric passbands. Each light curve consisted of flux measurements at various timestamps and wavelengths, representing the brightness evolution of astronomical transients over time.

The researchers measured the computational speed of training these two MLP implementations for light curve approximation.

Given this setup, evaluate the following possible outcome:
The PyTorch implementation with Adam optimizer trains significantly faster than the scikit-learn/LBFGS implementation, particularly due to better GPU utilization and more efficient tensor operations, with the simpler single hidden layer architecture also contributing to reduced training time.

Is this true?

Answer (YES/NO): NO